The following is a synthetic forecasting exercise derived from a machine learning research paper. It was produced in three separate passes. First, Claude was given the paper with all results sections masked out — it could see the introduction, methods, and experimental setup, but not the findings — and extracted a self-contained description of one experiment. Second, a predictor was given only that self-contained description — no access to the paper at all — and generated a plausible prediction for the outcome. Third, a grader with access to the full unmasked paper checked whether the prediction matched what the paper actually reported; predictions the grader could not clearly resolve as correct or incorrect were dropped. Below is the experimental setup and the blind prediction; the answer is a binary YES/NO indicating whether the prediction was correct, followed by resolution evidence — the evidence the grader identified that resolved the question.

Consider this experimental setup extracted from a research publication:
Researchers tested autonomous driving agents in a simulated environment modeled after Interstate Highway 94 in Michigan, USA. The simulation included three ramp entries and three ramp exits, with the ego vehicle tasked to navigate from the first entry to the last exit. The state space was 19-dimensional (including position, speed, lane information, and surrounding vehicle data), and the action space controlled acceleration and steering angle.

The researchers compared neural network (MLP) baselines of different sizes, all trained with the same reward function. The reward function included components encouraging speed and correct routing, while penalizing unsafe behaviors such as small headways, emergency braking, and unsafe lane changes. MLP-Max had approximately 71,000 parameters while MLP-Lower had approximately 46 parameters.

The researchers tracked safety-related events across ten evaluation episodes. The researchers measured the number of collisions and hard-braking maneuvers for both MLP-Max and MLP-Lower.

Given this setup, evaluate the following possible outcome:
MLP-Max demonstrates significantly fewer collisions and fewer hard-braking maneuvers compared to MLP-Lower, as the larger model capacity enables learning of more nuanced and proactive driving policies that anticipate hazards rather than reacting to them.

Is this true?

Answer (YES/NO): NO